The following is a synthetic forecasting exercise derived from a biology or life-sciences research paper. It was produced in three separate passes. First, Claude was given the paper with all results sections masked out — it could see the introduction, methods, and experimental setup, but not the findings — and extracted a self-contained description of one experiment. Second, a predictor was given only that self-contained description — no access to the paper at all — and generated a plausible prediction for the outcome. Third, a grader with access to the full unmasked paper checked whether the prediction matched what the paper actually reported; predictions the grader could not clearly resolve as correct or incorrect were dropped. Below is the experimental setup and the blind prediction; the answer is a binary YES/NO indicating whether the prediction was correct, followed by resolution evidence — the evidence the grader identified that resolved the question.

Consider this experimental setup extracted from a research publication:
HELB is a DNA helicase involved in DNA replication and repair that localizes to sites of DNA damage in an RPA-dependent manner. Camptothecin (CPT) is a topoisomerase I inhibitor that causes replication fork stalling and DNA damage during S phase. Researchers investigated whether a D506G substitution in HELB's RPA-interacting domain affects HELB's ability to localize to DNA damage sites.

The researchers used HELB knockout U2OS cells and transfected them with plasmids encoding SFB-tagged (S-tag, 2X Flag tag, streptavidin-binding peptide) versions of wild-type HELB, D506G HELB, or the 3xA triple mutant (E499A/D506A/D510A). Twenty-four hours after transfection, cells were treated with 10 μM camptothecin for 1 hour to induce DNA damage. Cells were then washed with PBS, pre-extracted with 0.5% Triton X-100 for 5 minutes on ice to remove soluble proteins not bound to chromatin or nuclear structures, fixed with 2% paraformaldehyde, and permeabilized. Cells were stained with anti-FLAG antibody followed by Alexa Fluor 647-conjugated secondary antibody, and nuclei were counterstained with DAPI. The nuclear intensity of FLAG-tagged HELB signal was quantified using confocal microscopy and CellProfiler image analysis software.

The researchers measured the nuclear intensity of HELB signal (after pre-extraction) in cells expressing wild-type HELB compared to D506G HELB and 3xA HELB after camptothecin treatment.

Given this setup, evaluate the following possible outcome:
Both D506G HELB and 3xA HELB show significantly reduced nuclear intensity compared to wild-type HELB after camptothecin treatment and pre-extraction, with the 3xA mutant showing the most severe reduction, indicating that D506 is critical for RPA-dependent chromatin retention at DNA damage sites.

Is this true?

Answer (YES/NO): NO